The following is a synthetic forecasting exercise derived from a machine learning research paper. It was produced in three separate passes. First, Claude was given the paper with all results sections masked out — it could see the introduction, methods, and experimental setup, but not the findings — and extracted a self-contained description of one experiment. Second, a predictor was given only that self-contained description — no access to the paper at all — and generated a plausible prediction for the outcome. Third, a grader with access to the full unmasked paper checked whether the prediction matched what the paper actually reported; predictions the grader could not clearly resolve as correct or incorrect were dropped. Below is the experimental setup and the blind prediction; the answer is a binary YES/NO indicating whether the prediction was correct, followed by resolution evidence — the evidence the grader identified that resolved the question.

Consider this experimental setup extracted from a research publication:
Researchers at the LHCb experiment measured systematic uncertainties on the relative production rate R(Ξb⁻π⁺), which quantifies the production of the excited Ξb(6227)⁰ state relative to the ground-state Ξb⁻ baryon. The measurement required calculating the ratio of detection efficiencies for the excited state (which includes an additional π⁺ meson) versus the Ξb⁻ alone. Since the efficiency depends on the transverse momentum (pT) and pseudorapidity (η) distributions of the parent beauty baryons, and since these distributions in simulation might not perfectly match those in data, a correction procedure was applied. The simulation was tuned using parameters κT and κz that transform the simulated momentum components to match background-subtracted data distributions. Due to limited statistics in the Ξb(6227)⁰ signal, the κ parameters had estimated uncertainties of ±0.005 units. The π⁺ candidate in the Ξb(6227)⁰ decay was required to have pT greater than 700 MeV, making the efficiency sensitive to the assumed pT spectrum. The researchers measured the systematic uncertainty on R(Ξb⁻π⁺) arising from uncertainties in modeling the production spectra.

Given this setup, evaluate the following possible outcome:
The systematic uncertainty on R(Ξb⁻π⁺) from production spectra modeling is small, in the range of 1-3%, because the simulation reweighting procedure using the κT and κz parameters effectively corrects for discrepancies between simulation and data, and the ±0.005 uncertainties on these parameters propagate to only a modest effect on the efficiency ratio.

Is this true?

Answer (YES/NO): NO